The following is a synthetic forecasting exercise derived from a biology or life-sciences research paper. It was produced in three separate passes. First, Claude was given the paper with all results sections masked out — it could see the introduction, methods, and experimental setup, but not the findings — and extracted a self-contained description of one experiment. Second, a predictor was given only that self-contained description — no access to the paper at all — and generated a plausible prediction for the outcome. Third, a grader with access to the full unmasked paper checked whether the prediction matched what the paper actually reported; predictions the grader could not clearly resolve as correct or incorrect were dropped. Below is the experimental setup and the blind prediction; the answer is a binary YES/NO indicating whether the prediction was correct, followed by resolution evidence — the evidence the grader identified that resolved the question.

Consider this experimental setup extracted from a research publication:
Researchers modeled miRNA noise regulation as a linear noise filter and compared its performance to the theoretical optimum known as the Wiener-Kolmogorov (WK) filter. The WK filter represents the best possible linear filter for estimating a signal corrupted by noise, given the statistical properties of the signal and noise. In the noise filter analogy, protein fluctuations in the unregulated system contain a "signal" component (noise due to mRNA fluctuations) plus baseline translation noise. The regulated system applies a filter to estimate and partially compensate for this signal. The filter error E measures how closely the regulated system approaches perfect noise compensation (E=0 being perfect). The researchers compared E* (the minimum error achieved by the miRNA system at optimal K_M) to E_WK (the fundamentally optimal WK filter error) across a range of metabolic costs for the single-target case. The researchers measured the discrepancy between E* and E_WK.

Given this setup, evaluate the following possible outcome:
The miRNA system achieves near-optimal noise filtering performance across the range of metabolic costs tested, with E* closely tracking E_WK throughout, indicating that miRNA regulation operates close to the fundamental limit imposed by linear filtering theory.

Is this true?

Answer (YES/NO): YES